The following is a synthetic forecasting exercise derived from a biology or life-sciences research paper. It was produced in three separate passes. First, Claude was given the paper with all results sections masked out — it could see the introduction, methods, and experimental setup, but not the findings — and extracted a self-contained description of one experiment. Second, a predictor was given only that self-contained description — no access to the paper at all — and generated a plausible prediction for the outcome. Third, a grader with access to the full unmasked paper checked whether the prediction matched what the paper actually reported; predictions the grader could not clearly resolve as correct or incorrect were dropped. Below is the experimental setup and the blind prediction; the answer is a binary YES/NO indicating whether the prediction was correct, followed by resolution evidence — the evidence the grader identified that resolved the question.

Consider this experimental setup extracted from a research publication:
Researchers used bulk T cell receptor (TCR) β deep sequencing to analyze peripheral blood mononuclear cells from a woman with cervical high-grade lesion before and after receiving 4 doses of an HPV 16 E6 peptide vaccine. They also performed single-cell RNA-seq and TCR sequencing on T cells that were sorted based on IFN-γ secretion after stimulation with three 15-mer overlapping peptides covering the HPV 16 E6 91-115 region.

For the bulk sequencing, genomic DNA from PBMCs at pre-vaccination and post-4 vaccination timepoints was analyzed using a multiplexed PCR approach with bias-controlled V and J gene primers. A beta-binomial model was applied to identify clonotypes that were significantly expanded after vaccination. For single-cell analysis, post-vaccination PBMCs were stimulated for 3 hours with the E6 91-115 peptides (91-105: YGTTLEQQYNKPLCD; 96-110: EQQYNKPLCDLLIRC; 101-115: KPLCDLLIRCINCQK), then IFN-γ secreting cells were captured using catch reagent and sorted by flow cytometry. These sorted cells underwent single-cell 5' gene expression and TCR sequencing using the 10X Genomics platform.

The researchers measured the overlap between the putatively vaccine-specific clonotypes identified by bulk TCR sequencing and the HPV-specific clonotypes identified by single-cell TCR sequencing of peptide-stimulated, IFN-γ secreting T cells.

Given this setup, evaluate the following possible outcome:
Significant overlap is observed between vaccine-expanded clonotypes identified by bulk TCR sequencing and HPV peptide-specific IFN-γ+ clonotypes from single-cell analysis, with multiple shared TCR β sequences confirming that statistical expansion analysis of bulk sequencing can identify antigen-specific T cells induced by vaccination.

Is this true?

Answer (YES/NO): YES